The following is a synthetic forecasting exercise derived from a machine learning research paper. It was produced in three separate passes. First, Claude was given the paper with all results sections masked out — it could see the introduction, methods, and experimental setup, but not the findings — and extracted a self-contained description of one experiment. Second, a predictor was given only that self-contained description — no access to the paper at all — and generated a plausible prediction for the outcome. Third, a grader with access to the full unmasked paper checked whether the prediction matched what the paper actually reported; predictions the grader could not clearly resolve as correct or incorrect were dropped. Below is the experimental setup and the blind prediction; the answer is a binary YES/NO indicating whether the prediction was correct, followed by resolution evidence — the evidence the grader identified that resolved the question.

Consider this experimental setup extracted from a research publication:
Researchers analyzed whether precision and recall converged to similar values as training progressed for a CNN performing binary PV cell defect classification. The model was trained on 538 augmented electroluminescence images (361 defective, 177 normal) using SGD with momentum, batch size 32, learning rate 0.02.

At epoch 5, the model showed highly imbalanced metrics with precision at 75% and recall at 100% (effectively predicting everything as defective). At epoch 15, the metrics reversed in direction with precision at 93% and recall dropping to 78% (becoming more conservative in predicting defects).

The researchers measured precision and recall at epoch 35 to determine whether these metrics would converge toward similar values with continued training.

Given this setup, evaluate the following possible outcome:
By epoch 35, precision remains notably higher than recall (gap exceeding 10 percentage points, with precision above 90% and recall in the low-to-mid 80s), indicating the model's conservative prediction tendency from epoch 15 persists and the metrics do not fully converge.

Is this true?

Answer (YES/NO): NO